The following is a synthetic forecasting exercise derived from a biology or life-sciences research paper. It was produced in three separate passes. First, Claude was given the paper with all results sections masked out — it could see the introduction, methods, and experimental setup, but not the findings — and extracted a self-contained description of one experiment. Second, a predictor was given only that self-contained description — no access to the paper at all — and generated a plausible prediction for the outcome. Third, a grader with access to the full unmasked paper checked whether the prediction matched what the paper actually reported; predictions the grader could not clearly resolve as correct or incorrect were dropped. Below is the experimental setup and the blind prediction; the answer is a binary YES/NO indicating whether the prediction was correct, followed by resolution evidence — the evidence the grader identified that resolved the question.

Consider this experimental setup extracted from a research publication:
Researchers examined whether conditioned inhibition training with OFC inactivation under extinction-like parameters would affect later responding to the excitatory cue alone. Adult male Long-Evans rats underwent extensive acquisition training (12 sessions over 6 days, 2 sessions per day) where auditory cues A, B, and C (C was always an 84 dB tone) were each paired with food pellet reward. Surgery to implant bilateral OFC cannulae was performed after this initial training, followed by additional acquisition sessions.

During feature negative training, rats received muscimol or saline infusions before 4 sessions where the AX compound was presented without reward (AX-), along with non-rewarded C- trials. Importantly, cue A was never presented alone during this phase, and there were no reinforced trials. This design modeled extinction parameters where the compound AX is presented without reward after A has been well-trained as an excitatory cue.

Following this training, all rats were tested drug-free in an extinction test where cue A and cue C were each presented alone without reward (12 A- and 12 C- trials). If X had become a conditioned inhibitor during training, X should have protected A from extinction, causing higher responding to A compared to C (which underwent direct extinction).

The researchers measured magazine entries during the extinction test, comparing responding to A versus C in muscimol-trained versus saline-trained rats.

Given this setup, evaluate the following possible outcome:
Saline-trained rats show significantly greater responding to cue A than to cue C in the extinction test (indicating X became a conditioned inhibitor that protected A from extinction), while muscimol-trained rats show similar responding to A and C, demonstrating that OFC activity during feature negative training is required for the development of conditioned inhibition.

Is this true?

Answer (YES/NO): NO